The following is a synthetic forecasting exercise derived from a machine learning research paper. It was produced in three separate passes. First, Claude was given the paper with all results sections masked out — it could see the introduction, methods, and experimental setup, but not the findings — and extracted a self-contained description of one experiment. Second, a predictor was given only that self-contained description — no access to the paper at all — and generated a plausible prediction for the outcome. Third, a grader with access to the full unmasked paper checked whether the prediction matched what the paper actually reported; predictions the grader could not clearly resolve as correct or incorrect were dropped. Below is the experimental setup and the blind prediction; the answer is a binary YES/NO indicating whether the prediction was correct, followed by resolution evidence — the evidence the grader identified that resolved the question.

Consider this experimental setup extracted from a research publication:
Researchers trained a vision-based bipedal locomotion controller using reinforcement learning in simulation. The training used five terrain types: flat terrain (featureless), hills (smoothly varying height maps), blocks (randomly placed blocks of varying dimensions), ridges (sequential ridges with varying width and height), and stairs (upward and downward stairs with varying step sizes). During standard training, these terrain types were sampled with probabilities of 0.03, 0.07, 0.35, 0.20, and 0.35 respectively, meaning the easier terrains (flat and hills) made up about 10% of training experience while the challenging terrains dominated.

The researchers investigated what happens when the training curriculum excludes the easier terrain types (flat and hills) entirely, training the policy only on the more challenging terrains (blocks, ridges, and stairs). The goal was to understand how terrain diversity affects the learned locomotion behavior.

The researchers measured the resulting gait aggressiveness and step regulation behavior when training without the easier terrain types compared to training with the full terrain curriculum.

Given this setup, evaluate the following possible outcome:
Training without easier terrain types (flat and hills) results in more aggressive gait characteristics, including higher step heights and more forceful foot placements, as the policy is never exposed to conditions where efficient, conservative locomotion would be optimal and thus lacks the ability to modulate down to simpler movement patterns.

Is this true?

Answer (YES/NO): YES